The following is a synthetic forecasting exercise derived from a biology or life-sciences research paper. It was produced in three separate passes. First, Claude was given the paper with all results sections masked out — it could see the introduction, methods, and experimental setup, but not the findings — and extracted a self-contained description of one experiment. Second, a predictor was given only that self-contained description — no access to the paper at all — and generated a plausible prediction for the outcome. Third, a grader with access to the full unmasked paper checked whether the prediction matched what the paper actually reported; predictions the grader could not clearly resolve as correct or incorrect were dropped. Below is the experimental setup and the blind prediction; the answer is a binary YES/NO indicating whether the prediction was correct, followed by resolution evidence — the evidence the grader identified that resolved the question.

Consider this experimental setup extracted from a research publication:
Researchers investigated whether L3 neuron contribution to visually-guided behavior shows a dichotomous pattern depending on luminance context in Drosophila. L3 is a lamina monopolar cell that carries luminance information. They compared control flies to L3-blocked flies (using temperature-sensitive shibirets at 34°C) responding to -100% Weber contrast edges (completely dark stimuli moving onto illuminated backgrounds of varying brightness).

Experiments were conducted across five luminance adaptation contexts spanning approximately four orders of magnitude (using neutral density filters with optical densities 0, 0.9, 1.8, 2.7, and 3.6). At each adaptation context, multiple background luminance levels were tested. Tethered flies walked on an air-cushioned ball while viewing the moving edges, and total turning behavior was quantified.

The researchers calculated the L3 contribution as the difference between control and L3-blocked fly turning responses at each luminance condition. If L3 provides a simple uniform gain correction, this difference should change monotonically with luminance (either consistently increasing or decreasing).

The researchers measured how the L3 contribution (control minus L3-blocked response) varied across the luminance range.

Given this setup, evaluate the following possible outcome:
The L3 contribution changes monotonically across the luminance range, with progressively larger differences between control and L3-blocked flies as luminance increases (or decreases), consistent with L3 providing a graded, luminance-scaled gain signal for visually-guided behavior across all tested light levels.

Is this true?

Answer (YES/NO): NO